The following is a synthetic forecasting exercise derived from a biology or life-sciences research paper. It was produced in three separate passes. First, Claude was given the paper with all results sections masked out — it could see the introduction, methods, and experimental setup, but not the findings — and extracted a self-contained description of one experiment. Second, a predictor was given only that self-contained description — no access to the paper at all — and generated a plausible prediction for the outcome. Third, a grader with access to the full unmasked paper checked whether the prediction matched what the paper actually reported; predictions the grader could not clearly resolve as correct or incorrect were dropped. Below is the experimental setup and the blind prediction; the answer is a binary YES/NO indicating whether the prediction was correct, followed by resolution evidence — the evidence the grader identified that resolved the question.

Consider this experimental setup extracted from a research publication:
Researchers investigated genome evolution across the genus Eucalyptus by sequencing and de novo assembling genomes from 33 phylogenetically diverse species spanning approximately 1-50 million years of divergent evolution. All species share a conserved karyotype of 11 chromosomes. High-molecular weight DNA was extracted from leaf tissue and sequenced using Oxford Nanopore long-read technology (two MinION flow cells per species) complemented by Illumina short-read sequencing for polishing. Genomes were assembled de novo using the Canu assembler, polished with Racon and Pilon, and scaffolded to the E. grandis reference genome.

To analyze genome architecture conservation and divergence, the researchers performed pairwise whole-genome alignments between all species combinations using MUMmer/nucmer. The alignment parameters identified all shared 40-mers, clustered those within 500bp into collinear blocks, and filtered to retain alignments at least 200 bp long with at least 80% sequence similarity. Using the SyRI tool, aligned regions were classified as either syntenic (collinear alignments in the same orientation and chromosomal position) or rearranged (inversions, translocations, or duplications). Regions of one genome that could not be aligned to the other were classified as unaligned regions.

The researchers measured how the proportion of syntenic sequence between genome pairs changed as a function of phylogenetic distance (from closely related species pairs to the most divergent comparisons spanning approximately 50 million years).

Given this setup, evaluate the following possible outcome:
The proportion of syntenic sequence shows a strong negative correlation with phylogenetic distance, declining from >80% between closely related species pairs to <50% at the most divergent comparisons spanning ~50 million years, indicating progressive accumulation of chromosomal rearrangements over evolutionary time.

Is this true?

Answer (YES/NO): NO